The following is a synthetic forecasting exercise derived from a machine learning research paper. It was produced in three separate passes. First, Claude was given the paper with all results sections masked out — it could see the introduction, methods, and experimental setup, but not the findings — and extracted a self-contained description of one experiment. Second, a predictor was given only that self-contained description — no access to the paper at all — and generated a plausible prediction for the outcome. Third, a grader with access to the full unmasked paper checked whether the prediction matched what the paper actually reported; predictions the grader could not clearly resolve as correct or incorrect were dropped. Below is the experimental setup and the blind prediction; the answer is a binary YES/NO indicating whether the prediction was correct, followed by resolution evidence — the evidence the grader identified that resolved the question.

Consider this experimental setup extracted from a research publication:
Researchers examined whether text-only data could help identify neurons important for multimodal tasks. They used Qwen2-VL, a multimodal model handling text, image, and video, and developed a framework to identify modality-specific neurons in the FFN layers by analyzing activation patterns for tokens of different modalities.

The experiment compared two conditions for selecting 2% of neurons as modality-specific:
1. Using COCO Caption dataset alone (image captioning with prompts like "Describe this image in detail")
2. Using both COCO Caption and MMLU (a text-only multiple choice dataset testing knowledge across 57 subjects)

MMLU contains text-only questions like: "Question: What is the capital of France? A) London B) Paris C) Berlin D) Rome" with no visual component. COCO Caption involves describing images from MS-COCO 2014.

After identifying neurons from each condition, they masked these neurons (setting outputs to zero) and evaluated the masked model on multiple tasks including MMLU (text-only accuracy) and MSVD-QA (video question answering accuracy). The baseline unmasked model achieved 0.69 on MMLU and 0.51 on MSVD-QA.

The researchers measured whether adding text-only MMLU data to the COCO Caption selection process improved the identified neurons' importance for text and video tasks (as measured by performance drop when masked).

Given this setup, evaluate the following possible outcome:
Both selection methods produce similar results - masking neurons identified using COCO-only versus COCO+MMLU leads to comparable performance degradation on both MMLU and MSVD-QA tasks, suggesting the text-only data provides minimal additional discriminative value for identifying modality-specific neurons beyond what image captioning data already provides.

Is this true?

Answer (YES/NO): NO